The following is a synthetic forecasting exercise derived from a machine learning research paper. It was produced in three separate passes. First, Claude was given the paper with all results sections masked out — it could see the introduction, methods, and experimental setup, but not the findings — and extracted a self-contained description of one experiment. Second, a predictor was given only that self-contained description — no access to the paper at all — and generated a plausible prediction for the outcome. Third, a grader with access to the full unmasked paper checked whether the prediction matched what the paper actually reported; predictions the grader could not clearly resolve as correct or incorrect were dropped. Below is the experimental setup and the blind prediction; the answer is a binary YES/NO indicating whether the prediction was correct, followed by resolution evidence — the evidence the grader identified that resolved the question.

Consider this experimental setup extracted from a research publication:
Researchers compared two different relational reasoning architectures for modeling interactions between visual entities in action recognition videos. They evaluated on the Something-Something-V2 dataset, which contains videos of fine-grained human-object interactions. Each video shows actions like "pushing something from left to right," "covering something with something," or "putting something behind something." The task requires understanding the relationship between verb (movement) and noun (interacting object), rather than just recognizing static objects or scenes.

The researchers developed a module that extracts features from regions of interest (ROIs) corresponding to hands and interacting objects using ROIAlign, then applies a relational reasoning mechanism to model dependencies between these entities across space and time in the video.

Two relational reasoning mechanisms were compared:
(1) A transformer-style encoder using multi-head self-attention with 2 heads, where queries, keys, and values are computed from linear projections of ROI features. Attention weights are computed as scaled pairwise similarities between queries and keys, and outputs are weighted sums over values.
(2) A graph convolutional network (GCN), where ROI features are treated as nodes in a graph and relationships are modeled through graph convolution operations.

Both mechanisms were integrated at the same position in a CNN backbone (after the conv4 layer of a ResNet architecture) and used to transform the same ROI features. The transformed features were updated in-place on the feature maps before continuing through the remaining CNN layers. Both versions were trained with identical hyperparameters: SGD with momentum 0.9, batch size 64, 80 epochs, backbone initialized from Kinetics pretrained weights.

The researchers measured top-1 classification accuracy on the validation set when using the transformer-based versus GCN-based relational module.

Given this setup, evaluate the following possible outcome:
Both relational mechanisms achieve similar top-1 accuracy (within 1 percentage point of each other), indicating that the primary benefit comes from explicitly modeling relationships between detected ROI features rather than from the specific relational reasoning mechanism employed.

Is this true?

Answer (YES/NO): NO